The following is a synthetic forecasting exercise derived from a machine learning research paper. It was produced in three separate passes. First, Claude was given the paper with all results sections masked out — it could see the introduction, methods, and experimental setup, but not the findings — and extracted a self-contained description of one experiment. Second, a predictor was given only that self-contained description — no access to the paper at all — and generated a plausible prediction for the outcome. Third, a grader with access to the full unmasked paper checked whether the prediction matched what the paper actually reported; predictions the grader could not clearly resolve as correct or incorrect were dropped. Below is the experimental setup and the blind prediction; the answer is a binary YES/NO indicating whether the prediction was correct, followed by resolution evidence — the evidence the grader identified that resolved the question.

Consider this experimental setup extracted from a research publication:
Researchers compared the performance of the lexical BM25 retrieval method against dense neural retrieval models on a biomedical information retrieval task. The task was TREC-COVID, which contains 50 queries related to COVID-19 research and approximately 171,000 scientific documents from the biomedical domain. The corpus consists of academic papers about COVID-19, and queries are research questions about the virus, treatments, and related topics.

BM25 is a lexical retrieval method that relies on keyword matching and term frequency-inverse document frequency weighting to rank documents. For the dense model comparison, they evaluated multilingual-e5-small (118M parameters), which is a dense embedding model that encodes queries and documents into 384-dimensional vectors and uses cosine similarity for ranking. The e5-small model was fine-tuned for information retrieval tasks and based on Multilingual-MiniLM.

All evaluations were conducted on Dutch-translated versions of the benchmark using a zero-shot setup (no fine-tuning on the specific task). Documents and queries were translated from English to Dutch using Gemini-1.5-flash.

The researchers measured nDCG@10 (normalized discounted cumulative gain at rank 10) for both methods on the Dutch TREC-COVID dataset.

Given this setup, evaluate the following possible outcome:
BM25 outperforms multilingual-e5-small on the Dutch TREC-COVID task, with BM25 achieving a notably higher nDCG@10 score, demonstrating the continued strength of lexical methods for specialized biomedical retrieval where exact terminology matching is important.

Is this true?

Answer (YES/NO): YES